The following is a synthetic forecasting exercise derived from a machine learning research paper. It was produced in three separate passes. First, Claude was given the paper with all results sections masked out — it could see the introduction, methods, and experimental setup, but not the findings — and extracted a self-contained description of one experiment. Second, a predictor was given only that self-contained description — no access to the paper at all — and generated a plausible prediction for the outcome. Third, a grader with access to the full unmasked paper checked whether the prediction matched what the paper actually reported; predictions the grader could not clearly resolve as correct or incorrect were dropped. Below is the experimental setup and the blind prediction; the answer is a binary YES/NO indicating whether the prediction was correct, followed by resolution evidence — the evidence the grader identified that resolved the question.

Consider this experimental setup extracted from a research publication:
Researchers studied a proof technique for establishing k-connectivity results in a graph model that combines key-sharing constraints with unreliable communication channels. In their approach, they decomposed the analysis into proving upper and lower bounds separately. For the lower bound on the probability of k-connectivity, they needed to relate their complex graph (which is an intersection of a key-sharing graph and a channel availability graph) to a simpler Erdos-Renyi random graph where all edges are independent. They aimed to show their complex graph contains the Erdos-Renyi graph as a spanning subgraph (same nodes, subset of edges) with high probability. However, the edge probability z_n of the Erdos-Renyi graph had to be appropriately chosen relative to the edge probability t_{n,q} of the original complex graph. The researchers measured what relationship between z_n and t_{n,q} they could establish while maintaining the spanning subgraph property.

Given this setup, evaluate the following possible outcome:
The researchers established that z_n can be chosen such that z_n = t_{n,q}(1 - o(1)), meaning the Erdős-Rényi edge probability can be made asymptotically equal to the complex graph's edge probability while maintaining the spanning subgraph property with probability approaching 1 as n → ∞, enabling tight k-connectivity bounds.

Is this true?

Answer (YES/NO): YES